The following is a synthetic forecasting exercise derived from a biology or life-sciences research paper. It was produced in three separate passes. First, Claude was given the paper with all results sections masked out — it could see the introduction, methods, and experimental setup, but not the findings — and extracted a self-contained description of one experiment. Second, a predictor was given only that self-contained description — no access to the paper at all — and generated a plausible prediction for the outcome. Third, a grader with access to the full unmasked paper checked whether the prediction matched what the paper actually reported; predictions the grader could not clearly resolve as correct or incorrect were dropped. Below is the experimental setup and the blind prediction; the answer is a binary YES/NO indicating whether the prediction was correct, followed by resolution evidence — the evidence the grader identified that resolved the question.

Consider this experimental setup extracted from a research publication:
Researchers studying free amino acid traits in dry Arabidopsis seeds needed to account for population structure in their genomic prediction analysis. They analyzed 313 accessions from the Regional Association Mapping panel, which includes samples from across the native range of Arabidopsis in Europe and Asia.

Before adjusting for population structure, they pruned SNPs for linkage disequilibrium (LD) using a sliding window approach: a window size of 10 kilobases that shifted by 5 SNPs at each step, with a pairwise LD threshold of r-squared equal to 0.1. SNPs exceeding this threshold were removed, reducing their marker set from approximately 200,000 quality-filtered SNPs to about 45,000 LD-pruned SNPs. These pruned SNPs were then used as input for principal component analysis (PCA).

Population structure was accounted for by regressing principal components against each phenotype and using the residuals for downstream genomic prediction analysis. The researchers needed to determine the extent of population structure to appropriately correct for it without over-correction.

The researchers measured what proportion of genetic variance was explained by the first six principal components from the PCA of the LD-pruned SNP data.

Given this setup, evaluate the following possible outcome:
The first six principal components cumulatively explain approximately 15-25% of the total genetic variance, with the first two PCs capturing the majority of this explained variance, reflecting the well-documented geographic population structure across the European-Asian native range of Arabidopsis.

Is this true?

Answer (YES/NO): NO